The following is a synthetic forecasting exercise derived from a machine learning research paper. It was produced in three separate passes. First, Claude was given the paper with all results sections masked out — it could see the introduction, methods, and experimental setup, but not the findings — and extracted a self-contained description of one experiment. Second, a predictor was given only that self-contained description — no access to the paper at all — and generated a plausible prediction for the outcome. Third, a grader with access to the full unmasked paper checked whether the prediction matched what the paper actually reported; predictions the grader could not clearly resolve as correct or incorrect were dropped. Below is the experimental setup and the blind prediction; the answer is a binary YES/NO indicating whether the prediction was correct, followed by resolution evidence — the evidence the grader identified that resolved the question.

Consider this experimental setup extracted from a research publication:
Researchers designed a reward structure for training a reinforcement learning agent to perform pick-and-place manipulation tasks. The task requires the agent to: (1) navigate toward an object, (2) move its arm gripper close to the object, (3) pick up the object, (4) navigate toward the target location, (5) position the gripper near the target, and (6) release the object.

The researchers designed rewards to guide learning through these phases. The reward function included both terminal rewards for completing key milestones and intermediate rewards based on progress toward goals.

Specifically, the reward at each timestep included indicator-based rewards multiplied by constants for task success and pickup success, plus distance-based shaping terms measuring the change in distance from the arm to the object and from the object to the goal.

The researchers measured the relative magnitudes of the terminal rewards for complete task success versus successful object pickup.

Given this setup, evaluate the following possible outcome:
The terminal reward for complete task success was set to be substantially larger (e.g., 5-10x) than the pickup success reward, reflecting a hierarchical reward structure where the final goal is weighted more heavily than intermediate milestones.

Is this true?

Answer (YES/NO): NO